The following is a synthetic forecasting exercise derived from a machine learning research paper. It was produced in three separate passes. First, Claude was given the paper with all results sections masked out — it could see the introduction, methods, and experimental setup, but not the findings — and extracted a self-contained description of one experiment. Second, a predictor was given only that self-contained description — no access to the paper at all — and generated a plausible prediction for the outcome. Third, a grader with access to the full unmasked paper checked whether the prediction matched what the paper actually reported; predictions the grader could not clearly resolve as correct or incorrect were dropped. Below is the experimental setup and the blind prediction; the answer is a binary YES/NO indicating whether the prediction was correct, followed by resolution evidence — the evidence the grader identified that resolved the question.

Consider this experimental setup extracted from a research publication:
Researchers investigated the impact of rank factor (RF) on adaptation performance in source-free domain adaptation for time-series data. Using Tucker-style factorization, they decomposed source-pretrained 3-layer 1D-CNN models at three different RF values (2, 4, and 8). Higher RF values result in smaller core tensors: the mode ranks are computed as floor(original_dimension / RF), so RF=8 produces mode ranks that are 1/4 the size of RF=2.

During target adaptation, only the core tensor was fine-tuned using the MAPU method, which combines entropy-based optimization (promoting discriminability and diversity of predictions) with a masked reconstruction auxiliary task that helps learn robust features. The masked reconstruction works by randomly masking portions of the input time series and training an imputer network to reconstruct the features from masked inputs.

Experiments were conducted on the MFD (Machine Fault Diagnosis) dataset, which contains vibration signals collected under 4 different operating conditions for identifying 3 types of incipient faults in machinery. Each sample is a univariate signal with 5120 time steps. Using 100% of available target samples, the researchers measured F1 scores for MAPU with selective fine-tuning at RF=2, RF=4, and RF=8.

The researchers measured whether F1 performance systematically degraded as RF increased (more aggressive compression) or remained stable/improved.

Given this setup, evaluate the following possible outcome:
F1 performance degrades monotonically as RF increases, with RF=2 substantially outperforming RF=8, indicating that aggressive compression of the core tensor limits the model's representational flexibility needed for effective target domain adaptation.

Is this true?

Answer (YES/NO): NO